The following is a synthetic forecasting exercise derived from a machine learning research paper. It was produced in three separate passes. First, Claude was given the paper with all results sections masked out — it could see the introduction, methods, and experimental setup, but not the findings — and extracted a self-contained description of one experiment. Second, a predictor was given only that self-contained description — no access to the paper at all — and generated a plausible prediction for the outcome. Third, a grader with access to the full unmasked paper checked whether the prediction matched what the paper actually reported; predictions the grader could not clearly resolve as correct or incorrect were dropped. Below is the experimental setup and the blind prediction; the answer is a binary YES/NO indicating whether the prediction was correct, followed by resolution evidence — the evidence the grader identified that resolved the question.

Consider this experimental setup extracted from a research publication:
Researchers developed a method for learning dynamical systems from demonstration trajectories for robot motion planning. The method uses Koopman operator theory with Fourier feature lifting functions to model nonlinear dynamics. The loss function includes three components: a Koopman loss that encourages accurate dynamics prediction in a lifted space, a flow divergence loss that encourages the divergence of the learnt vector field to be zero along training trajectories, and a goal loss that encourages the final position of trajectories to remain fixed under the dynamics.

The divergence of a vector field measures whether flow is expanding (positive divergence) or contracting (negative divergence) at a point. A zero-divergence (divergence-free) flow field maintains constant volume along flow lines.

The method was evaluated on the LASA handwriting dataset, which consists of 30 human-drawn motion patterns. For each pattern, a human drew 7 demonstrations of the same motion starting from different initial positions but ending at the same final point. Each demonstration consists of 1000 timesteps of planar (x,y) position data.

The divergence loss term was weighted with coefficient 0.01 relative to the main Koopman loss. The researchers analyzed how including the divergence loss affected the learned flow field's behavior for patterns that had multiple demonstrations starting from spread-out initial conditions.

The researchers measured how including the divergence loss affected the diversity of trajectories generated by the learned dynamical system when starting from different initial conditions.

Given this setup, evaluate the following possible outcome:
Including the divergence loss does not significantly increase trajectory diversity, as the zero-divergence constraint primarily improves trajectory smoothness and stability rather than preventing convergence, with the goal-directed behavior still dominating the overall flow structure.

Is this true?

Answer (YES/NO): NO